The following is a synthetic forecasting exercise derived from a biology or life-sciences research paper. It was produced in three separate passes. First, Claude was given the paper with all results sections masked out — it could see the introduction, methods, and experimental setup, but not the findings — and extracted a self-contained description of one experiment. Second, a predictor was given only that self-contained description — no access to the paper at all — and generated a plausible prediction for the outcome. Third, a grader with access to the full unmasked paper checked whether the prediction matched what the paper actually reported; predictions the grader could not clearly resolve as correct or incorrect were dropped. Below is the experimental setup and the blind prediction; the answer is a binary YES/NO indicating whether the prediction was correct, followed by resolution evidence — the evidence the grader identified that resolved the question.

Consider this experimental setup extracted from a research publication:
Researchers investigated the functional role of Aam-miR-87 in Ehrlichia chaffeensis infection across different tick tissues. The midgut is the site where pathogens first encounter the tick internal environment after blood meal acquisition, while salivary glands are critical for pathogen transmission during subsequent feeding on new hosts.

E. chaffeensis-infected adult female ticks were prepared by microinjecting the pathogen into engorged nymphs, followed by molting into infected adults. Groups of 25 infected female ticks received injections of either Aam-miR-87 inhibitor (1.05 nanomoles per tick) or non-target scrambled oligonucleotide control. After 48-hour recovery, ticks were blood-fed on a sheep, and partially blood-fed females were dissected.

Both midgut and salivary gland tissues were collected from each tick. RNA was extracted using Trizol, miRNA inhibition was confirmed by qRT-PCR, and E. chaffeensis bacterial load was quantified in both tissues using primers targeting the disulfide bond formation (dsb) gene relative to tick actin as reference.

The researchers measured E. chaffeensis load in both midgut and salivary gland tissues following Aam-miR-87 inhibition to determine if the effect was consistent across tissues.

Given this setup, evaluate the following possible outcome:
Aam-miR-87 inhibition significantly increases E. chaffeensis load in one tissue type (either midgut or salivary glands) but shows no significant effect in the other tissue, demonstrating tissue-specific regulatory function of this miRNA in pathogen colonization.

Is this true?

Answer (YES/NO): NO